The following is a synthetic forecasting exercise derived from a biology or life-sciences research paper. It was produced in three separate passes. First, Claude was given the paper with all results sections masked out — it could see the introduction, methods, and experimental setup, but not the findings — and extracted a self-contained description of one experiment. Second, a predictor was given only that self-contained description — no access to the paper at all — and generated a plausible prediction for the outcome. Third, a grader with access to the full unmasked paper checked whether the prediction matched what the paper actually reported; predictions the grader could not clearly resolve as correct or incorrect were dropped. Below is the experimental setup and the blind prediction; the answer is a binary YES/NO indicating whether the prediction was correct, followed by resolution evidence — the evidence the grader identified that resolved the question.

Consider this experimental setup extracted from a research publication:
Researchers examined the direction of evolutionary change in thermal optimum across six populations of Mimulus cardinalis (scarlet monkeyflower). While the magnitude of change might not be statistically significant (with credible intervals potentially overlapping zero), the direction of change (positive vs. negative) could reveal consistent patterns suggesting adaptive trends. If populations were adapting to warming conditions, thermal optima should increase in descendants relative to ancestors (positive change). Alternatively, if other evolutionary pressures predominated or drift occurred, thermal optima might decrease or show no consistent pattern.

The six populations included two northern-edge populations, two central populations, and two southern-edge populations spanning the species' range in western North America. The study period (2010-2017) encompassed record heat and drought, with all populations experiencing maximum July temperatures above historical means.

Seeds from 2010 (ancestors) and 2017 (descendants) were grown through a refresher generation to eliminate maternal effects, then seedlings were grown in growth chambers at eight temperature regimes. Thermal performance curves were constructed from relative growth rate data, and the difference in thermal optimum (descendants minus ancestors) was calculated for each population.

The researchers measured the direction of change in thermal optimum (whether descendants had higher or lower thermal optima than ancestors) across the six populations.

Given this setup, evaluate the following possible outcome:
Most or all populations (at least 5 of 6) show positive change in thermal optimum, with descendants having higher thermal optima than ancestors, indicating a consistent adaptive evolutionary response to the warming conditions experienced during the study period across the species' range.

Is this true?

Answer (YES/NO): NO